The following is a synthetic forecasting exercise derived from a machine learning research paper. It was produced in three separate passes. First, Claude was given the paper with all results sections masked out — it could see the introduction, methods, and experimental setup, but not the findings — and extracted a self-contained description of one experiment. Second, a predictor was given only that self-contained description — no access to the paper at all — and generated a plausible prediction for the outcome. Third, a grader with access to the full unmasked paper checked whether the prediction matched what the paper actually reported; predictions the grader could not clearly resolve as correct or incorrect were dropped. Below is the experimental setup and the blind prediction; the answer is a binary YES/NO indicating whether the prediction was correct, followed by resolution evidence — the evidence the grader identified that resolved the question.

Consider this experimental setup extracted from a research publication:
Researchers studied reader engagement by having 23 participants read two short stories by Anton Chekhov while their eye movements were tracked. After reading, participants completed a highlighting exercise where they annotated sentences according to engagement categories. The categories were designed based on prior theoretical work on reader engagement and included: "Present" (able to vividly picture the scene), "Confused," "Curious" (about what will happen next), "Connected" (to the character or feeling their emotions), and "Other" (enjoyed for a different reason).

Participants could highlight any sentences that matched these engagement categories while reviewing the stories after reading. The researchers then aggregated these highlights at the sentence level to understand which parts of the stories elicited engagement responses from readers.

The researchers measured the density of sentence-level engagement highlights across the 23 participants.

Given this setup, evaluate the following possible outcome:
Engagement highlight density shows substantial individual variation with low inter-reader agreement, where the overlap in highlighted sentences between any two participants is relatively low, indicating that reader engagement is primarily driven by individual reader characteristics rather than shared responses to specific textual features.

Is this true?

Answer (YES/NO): YES